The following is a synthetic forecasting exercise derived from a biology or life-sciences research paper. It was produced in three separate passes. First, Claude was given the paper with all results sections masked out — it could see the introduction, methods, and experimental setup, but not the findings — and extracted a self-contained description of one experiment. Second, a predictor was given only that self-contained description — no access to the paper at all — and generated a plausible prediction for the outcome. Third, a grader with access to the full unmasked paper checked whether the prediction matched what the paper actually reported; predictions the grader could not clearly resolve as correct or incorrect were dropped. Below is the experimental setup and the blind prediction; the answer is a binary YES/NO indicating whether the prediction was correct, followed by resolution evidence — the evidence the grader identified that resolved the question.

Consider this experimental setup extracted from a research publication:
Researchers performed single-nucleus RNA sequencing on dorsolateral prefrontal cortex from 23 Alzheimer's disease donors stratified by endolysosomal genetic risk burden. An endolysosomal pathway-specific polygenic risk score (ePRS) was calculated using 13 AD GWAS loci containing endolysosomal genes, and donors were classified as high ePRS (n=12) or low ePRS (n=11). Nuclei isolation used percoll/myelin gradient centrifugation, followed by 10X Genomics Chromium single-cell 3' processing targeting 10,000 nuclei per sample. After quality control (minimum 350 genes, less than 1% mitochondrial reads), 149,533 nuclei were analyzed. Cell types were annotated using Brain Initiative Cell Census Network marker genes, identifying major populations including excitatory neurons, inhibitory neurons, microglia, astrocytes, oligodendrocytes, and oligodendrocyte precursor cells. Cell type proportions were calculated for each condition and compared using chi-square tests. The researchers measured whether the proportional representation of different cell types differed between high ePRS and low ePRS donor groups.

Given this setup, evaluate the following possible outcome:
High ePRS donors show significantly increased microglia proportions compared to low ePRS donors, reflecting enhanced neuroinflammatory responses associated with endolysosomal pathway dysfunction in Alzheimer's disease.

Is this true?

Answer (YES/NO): NO